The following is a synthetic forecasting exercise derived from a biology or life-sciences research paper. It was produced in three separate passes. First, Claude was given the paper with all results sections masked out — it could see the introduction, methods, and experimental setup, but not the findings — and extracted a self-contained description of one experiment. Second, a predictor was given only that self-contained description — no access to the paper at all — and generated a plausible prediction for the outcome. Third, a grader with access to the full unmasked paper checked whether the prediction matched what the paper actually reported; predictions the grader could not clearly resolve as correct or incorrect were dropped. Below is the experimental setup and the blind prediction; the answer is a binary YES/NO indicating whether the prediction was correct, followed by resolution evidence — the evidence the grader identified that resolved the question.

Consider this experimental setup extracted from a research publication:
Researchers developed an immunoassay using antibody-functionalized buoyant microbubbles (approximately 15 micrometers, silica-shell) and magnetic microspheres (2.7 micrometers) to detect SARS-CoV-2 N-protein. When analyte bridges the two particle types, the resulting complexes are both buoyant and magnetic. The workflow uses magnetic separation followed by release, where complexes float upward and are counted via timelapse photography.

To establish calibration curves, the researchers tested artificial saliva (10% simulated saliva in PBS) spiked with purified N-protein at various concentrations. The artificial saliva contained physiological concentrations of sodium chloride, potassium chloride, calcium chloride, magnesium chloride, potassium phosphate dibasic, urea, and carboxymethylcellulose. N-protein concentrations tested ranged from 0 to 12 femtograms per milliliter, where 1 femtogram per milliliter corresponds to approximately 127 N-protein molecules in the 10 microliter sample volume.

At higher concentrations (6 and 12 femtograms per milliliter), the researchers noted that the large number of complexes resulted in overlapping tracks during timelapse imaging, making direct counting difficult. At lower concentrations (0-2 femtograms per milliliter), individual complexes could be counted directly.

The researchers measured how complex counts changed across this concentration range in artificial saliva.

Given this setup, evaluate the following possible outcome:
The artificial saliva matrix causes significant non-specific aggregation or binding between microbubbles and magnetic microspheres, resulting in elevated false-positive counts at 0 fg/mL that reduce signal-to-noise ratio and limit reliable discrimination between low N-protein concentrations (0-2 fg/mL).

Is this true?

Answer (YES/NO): NO